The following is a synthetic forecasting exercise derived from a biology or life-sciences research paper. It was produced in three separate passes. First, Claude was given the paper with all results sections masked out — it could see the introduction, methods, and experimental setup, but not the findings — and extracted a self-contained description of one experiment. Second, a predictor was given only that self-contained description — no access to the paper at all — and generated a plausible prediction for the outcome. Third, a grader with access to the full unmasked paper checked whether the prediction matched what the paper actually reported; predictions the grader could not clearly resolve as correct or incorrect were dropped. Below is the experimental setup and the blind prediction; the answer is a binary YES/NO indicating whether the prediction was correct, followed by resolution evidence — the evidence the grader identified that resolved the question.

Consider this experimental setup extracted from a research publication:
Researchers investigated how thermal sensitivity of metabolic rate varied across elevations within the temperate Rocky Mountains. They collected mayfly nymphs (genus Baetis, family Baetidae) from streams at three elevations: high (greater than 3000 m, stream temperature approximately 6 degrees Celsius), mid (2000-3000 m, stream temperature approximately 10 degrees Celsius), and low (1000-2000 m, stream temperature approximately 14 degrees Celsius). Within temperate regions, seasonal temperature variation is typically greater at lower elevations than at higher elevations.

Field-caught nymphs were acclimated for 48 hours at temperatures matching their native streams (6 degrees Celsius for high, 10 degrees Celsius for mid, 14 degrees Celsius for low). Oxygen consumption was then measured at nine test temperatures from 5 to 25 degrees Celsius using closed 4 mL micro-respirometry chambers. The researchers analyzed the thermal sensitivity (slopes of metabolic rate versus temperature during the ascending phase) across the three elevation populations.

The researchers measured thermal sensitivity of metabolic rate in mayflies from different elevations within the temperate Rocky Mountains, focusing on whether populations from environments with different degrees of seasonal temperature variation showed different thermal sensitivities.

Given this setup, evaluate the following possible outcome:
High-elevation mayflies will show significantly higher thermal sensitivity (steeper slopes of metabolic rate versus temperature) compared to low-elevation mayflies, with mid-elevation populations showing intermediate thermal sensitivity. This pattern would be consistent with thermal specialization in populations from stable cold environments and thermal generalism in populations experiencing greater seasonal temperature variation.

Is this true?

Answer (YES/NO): NO